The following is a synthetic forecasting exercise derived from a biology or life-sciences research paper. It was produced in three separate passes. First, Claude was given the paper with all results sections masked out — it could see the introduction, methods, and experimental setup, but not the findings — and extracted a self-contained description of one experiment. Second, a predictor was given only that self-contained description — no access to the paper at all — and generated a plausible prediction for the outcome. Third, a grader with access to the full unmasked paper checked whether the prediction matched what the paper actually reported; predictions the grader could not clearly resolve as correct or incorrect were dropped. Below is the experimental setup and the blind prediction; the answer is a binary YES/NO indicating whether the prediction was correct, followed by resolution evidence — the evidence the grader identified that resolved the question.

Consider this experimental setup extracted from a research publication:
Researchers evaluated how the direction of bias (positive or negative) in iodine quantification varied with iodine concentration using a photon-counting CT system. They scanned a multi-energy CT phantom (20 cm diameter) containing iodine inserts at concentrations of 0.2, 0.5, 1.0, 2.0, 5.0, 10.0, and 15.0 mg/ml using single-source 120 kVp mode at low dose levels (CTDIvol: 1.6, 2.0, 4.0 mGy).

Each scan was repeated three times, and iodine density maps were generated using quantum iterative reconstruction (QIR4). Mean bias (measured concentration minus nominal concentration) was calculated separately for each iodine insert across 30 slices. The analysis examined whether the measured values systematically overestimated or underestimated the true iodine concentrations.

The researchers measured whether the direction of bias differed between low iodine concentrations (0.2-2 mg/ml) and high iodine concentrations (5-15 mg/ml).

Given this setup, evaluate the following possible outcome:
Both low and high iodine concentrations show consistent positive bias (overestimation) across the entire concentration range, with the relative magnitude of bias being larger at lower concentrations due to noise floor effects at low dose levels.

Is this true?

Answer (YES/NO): NO